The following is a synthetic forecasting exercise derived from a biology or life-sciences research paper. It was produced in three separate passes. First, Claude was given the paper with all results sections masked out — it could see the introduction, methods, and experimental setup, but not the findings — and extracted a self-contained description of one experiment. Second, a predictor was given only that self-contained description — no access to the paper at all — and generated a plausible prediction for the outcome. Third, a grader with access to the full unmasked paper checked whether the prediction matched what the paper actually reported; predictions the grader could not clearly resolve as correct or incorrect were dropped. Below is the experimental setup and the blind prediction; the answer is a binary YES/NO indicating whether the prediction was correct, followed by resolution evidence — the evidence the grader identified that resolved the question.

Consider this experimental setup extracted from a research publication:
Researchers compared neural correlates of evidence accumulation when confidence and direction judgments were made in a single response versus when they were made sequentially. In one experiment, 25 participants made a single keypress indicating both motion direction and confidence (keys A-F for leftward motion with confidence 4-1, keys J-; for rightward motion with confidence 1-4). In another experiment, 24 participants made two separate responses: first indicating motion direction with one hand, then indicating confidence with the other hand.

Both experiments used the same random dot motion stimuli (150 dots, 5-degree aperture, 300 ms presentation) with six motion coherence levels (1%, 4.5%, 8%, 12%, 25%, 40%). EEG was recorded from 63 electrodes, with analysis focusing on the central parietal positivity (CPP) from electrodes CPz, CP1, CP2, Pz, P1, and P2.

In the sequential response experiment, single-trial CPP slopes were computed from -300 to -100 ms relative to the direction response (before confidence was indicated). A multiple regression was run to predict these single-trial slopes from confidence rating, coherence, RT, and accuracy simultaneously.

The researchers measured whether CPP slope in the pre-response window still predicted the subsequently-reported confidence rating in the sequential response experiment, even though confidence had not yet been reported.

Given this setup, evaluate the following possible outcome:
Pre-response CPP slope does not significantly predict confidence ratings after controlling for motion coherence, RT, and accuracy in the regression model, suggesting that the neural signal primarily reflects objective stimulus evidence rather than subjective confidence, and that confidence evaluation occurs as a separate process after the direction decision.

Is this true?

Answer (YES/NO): NO